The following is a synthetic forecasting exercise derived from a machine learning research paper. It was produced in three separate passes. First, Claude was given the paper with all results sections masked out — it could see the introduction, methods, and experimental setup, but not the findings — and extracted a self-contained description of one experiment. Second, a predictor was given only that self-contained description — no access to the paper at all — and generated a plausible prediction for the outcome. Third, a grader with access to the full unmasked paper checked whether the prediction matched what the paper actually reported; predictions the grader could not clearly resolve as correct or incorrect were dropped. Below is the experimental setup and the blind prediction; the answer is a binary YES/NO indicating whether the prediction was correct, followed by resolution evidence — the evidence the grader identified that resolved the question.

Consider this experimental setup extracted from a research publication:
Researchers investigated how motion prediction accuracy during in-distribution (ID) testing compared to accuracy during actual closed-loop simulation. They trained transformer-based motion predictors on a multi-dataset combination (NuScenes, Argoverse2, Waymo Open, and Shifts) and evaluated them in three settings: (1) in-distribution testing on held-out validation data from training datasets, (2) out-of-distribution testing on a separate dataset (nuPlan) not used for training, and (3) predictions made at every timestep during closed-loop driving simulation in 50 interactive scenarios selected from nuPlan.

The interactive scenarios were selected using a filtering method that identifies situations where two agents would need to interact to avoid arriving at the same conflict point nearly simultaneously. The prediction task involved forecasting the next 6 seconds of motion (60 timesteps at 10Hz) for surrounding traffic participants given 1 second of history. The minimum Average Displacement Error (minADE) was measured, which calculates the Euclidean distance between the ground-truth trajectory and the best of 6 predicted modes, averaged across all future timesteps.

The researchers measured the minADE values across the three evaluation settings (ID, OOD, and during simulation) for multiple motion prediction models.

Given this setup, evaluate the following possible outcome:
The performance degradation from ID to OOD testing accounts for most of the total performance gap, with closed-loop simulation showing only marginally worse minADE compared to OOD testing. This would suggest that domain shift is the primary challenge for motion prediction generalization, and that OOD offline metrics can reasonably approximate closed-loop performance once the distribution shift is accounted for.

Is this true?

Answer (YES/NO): NO